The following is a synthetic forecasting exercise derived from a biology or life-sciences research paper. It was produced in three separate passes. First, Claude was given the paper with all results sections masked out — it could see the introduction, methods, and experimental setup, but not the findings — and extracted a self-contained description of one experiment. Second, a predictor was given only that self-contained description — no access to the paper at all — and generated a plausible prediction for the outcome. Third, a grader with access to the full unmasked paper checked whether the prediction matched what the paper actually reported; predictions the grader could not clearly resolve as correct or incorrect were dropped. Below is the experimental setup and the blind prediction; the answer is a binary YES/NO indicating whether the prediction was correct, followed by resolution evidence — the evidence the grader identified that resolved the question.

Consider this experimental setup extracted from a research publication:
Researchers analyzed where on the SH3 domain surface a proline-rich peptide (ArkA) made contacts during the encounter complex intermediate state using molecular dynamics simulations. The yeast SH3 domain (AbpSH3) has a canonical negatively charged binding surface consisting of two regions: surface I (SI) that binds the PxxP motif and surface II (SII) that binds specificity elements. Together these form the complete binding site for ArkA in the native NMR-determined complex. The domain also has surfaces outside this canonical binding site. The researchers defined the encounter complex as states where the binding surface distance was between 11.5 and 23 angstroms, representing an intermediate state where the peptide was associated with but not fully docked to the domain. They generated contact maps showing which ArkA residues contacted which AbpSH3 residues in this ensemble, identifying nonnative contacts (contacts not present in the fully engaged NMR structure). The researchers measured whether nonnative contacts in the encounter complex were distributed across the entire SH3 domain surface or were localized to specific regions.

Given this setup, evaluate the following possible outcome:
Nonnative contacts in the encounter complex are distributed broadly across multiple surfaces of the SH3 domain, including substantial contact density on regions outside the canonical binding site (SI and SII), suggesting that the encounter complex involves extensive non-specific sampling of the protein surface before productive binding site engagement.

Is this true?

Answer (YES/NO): NO